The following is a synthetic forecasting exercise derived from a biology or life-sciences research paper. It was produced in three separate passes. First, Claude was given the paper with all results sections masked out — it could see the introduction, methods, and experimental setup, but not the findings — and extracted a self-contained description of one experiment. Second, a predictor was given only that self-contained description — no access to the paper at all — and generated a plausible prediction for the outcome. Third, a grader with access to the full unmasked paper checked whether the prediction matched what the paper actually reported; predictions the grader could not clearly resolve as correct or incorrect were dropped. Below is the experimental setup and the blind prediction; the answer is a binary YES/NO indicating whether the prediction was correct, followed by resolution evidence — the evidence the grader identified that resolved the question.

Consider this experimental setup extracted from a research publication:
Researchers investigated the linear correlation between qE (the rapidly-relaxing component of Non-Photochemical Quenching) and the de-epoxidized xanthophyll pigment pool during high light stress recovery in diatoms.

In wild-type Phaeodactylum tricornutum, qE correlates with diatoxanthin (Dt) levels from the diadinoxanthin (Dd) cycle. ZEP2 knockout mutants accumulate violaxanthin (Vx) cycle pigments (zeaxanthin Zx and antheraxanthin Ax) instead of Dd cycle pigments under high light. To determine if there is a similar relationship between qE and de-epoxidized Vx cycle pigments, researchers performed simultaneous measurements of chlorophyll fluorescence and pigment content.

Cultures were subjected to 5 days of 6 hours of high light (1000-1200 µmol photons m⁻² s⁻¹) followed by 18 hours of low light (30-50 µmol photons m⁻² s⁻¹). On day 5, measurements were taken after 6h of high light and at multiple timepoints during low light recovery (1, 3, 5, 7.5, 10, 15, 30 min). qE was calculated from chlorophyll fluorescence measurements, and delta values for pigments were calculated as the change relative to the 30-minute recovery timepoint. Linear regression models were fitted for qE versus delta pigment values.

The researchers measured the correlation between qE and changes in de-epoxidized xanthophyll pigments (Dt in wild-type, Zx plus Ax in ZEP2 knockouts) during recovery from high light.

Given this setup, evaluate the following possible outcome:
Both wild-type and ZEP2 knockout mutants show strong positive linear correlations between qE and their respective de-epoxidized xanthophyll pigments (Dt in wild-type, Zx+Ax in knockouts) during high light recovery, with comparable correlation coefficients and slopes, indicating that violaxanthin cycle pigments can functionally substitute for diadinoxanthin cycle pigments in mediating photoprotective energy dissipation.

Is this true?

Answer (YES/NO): NO